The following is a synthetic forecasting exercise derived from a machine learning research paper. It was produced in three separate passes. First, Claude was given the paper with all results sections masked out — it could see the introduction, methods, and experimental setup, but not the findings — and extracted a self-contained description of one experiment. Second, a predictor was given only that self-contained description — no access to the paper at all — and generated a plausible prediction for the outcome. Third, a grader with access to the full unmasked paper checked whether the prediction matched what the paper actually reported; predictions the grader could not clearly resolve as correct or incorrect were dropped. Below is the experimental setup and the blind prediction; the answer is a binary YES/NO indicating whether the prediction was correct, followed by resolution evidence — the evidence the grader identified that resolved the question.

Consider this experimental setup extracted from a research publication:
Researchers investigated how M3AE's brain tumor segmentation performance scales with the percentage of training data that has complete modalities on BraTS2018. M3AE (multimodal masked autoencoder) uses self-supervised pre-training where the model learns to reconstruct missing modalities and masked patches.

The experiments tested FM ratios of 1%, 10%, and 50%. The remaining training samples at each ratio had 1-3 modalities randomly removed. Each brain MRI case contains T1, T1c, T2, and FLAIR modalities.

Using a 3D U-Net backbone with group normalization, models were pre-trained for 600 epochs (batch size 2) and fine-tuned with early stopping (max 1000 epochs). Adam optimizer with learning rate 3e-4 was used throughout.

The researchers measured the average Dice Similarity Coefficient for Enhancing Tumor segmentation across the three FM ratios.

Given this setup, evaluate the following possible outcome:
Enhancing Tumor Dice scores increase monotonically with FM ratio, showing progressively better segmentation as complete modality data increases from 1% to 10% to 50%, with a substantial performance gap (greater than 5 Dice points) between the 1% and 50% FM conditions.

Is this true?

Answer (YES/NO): NO